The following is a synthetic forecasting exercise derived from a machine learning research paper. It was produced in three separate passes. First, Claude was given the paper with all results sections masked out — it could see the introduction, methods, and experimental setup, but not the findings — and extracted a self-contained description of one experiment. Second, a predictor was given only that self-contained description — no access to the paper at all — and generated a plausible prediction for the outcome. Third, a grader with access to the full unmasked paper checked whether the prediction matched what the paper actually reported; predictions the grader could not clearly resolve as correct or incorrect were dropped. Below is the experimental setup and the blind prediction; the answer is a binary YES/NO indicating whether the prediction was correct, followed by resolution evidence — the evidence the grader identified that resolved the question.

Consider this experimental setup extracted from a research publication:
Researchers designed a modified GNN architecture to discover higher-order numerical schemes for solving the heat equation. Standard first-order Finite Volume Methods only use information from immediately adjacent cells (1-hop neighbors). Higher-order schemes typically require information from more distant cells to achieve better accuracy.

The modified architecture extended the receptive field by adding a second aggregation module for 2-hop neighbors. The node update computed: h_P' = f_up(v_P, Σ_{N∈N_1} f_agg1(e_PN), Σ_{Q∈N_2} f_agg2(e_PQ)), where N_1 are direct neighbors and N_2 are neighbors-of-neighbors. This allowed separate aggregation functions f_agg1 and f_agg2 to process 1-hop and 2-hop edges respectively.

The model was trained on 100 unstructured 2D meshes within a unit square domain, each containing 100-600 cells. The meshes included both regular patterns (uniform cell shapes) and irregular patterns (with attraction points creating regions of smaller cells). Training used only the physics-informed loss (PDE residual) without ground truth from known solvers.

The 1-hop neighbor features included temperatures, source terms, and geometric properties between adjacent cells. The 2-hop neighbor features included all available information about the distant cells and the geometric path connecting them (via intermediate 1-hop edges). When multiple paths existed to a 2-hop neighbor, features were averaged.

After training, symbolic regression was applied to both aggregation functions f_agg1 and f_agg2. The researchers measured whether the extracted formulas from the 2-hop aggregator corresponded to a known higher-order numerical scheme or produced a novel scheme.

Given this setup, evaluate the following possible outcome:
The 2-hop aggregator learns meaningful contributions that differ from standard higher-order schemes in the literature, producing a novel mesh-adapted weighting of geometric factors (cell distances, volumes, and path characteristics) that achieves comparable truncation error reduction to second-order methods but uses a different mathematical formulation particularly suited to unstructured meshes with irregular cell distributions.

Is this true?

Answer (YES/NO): NO